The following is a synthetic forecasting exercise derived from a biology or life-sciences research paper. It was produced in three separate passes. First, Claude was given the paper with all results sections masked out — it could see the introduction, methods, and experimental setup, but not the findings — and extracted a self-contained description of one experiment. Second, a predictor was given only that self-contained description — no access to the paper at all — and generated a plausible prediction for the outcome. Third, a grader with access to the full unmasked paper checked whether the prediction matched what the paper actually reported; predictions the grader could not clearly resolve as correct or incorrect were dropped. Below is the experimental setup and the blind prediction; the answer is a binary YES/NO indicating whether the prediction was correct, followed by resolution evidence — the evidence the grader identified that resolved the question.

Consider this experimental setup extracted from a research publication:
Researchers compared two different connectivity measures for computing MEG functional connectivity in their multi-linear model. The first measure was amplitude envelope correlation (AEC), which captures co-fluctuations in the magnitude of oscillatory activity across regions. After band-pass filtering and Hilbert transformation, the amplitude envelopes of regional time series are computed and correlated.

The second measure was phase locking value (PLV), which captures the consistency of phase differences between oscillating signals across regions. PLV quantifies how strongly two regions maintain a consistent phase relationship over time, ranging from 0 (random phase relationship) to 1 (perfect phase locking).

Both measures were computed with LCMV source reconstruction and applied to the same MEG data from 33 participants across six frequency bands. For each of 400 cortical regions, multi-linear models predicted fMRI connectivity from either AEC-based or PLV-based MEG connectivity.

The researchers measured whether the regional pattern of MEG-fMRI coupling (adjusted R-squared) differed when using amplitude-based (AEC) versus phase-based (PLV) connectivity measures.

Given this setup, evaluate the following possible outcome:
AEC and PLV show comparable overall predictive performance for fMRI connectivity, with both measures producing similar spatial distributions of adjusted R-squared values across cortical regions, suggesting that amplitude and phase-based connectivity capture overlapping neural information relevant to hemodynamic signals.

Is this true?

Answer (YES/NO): YES